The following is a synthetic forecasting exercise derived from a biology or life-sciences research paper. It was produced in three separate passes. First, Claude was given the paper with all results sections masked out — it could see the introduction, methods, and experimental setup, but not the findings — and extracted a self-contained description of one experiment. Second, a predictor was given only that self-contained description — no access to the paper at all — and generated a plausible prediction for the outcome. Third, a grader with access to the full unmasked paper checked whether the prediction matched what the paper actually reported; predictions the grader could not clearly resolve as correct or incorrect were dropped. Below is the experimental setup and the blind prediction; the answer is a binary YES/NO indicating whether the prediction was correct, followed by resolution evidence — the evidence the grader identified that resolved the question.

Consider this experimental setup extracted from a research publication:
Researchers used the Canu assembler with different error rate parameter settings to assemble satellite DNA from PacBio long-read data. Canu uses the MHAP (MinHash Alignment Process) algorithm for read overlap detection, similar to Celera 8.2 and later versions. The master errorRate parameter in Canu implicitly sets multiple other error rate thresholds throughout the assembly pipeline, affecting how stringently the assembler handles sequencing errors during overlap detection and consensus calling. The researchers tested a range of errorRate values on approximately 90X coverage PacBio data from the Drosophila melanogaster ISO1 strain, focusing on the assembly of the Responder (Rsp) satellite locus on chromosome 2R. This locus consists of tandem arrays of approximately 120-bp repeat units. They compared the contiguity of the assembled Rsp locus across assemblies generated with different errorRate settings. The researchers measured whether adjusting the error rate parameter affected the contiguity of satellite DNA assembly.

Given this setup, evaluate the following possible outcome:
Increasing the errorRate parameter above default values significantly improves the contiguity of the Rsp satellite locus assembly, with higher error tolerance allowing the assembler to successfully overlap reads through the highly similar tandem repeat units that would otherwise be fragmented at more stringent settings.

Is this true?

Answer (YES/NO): YES